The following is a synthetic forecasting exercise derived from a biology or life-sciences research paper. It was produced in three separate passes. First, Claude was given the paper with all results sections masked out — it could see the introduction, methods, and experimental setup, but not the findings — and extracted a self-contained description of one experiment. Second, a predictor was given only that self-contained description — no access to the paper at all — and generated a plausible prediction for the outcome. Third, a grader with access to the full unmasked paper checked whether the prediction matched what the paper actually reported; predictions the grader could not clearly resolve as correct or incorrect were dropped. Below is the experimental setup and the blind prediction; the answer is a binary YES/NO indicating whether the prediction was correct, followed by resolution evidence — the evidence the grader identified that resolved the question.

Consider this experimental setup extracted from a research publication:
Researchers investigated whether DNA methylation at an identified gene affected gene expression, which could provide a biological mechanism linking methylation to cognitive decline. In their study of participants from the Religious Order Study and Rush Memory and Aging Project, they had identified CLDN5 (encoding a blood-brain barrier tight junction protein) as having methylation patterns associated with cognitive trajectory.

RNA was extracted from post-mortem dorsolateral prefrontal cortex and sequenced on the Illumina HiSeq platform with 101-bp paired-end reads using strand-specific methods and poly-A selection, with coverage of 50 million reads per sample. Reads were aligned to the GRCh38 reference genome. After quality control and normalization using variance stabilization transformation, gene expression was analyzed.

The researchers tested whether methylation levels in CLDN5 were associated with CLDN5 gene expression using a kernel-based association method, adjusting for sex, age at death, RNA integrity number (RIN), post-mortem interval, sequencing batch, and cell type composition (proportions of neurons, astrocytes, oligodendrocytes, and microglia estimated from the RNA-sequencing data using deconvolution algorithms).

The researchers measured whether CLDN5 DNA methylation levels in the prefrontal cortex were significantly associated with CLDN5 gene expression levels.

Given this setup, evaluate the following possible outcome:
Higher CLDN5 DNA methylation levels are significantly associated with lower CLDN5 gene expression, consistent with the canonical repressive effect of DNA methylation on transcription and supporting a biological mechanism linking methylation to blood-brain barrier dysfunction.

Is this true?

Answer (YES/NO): NO